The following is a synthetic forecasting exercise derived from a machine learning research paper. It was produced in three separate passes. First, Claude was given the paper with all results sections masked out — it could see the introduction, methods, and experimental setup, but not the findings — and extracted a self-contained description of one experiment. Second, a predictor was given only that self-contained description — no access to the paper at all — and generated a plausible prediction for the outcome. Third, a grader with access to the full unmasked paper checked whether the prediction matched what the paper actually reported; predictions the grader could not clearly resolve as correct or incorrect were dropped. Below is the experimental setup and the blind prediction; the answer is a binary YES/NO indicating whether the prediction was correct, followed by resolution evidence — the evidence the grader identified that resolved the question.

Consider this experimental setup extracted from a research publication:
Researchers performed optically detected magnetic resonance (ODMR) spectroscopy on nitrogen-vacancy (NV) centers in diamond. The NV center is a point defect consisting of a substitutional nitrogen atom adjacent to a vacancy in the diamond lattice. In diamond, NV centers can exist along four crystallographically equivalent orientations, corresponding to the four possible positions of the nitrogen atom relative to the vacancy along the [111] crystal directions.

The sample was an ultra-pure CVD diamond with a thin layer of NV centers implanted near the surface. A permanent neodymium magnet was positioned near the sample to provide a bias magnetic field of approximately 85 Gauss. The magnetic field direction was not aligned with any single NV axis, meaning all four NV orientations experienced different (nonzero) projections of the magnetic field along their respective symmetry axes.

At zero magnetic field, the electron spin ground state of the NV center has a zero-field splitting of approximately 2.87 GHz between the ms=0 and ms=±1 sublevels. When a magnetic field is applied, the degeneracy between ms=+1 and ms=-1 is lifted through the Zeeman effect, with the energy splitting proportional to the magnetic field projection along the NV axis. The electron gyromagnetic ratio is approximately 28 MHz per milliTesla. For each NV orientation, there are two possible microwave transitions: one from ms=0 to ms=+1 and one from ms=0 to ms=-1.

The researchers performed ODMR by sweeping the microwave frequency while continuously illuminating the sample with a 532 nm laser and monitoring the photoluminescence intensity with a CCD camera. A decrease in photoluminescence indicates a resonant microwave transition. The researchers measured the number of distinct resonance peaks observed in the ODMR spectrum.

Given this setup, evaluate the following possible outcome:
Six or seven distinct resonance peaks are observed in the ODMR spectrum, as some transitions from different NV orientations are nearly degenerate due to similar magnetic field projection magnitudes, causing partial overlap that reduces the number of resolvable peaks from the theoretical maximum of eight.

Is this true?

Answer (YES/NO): NO